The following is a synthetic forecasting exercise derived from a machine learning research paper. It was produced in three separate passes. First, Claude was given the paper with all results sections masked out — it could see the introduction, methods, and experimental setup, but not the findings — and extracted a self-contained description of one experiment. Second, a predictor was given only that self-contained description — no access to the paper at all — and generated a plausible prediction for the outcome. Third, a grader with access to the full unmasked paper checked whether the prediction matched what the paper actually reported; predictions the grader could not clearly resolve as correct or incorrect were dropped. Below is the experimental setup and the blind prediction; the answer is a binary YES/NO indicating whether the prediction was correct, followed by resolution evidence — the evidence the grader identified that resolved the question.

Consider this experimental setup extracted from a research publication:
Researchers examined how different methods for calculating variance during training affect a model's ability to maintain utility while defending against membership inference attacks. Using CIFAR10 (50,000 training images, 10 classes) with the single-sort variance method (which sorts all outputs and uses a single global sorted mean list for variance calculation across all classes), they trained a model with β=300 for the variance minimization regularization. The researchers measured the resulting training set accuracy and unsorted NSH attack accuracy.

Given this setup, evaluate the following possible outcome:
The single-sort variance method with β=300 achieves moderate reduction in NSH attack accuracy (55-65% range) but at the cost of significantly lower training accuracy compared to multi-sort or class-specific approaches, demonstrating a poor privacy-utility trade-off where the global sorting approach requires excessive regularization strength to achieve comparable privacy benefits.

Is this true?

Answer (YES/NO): YES